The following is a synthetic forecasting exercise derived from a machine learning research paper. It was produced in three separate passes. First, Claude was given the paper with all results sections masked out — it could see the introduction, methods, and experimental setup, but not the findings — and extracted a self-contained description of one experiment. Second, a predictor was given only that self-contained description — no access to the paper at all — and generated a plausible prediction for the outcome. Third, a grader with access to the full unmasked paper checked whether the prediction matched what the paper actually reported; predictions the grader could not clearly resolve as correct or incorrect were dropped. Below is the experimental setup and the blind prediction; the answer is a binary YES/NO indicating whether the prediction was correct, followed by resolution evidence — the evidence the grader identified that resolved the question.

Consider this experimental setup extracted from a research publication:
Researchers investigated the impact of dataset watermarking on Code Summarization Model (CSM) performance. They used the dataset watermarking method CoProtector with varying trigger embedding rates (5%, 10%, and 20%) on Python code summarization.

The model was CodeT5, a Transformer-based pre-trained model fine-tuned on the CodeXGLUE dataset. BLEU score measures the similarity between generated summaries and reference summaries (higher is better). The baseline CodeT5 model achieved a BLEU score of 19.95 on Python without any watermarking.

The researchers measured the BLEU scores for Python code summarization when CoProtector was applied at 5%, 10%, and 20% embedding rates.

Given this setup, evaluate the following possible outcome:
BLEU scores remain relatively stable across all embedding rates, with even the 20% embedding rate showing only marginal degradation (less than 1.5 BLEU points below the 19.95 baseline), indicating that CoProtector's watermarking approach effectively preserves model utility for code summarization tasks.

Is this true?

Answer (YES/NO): YES